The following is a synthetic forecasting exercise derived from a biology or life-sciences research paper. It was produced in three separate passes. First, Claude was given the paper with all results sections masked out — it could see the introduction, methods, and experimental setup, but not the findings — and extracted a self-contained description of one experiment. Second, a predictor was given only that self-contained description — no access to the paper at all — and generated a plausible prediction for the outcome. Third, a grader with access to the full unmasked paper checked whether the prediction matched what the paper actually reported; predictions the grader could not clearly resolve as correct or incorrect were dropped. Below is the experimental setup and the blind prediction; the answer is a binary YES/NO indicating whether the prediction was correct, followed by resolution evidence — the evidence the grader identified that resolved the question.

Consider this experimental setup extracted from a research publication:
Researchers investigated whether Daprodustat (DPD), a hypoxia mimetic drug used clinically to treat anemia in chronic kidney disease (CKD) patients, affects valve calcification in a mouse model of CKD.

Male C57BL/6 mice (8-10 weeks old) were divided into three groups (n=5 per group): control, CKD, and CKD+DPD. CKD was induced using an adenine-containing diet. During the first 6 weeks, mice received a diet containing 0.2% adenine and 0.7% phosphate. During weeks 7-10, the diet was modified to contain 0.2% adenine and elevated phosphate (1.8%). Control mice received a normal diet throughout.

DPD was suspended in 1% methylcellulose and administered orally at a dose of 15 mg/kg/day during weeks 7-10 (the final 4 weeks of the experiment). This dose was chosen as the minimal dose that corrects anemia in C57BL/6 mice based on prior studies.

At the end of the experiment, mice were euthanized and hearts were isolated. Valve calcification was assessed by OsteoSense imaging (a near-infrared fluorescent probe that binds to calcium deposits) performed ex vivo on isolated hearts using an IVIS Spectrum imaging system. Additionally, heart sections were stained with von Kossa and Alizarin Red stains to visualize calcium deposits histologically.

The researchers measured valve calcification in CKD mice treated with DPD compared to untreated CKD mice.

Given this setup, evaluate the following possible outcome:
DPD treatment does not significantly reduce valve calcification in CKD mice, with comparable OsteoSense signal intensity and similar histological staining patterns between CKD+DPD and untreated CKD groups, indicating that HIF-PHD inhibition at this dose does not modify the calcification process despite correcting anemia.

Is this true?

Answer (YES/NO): NO